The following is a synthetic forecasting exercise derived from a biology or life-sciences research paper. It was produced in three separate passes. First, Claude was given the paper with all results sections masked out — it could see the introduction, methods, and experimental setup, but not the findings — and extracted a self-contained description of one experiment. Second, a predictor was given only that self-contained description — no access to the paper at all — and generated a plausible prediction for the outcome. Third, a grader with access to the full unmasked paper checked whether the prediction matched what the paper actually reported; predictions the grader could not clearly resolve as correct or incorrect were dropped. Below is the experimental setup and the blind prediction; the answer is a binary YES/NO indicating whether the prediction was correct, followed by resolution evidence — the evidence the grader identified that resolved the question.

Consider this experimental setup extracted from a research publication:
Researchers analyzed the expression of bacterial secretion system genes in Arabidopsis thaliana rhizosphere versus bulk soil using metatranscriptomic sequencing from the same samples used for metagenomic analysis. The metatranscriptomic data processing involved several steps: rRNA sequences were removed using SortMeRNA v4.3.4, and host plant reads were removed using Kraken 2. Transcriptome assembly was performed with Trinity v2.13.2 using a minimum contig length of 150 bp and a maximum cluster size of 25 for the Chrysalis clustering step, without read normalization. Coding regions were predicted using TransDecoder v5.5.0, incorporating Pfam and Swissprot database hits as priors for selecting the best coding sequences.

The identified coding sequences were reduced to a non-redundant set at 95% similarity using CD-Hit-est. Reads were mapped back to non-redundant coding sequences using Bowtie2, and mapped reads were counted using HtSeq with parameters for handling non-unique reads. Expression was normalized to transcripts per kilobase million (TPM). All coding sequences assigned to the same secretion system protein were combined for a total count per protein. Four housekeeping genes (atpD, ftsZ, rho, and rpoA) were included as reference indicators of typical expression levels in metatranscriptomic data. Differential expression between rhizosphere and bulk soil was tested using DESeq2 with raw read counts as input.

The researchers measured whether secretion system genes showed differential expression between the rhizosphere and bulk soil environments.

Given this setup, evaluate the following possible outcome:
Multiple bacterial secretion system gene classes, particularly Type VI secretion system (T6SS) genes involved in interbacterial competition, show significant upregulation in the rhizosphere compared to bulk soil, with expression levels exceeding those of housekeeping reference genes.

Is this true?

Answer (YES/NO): NO